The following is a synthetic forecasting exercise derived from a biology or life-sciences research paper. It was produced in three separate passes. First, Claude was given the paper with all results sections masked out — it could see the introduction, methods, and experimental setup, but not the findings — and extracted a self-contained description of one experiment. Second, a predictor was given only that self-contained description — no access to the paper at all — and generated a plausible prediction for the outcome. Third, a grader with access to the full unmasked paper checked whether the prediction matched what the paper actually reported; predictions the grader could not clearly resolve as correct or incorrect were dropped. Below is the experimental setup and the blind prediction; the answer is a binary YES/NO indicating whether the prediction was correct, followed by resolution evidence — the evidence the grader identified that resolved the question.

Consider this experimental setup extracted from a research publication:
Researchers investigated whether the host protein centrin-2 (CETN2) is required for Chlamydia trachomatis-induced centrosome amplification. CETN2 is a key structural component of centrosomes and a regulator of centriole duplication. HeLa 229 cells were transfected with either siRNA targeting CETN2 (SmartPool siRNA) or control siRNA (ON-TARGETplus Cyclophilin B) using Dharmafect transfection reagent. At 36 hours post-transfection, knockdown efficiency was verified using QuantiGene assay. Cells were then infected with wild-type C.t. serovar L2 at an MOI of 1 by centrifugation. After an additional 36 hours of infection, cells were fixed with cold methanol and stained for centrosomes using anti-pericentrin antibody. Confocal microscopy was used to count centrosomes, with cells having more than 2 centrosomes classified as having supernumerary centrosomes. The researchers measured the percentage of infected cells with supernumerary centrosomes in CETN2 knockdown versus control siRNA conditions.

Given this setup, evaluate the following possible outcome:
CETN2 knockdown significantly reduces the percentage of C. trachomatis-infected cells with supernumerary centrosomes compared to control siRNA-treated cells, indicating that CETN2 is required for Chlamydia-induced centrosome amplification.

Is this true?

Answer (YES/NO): YES